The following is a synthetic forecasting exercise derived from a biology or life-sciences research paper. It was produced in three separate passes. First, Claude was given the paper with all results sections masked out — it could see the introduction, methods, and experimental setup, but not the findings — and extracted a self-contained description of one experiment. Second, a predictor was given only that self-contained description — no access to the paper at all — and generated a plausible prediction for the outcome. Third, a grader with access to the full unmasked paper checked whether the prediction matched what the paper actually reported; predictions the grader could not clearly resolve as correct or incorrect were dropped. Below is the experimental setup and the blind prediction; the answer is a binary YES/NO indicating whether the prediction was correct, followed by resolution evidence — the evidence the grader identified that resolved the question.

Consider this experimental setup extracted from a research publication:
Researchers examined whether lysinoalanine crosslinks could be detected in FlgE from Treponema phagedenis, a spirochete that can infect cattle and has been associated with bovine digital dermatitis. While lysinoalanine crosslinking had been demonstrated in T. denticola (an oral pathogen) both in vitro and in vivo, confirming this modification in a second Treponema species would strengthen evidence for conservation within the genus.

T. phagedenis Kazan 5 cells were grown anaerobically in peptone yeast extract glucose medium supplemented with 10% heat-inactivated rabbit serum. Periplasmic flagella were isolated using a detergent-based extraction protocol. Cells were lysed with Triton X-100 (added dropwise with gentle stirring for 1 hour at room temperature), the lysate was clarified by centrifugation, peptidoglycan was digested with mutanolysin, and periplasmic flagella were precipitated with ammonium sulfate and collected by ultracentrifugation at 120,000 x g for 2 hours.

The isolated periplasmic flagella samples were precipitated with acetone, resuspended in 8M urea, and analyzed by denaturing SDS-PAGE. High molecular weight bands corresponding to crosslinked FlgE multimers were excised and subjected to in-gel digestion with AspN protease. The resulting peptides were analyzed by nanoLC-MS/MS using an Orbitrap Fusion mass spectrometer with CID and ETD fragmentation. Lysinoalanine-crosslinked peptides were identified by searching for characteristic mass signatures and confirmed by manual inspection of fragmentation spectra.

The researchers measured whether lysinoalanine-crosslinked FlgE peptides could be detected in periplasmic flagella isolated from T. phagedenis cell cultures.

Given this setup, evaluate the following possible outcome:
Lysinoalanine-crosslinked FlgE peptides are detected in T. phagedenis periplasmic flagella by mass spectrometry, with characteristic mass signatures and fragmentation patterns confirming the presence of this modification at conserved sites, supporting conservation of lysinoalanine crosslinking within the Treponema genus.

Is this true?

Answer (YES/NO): YES